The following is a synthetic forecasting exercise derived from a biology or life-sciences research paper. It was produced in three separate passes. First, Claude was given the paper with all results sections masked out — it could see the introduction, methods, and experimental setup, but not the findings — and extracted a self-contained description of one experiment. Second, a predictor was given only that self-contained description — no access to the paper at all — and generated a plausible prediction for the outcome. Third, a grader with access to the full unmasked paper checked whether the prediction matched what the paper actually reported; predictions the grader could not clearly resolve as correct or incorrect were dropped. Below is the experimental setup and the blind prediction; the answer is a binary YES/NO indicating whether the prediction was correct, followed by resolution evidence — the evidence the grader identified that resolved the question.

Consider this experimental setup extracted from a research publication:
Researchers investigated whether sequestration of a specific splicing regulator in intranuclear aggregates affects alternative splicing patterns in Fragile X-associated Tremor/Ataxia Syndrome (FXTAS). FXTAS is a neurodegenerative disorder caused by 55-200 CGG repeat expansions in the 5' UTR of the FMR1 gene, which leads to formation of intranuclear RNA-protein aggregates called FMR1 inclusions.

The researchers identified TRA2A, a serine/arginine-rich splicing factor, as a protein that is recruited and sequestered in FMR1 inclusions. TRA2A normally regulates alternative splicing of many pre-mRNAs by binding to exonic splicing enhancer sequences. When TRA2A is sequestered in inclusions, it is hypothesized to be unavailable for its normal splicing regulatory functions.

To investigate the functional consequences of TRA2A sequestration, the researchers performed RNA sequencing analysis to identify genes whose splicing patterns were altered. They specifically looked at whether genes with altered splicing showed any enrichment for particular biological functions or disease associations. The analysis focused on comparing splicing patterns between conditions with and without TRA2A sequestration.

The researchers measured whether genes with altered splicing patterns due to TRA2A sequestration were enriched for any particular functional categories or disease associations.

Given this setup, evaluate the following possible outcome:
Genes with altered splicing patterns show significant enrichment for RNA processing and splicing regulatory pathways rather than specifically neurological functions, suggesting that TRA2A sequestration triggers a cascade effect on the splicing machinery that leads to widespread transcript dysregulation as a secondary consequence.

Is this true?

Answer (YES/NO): YES